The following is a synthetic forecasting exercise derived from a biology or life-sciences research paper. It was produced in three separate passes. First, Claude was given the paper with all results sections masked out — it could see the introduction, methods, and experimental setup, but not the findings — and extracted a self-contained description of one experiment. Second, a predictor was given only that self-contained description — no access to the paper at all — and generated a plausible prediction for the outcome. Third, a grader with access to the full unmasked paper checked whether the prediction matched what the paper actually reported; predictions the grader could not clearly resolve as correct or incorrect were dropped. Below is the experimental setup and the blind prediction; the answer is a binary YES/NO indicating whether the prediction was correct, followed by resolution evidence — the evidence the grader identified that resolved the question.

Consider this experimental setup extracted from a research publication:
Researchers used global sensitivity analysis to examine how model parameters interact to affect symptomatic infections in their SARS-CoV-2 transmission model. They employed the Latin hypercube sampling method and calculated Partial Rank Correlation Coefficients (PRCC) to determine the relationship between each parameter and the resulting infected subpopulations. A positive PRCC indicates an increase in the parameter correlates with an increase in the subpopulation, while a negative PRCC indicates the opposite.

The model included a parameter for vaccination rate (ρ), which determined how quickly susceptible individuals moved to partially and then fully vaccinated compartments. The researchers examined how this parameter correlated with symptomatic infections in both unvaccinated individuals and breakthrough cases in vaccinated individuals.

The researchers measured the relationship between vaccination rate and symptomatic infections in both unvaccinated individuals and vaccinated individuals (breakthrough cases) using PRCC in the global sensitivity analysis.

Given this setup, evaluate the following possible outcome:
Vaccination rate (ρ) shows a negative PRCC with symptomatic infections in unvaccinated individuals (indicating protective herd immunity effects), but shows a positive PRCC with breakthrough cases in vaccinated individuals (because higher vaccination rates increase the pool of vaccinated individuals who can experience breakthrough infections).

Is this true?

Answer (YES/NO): YES